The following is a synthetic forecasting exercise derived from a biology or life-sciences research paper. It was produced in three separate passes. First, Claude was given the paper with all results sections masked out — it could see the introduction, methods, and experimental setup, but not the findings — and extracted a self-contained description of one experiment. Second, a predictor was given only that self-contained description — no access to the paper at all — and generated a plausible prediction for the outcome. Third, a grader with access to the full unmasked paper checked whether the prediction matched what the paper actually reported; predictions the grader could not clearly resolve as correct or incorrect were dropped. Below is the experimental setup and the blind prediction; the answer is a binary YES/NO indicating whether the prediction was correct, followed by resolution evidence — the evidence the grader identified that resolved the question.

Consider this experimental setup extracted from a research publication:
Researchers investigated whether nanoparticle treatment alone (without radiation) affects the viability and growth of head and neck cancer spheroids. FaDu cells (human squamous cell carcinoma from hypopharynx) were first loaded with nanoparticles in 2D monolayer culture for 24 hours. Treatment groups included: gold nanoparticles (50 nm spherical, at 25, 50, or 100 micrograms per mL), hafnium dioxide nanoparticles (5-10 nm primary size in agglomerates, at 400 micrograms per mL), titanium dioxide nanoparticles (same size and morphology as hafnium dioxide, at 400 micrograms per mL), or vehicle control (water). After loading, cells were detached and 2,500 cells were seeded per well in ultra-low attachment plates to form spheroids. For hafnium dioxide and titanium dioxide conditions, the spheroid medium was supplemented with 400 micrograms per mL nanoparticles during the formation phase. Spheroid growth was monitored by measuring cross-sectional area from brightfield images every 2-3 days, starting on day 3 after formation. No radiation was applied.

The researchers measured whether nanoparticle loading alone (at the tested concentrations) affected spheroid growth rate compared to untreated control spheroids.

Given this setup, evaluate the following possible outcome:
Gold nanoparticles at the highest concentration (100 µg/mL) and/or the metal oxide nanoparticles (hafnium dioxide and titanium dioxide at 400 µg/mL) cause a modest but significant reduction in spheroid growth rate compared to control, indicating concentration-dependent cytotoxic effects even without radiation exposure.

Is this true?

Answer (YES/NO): NO